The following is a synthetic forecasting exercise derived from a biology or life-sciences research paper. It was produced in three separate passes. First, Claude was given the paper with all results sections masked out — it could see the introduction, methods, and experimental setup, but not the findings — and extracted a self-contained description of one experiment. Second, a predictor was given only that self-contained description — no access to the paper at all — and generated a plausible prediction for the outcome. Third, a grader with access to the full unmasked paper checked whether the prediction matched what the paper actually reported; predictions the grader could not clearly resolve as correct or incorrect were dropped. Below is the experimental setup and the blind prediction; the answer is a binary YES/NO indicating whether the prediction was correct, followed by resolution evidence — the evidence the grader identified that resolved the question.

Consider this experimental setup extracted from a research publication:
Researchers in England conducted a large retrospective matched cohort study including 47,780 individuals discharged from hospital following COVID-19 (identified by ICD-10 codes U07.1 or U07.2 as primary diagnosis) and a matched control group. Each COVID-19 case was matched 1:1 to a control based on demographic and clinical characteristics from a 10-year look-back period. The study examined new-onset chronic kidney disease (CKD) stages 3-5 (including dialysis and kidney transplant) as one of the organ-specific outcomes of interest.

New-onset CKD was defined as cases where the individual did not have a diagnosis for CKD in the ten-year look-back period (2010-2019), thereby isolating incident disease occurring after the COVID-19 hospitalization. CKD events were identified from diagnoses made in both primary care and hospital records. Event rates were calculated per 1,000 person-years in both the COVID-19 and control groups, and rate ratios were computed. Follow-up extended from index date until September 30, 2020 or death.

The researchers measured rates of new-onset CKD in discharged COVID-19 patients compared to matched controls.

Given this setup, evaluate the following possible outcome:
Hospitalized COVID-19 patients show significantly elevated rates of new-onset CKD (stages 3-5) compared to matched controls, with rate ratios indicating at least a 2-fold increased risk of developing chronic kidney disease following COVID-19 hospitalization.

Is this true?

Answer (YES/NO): NO